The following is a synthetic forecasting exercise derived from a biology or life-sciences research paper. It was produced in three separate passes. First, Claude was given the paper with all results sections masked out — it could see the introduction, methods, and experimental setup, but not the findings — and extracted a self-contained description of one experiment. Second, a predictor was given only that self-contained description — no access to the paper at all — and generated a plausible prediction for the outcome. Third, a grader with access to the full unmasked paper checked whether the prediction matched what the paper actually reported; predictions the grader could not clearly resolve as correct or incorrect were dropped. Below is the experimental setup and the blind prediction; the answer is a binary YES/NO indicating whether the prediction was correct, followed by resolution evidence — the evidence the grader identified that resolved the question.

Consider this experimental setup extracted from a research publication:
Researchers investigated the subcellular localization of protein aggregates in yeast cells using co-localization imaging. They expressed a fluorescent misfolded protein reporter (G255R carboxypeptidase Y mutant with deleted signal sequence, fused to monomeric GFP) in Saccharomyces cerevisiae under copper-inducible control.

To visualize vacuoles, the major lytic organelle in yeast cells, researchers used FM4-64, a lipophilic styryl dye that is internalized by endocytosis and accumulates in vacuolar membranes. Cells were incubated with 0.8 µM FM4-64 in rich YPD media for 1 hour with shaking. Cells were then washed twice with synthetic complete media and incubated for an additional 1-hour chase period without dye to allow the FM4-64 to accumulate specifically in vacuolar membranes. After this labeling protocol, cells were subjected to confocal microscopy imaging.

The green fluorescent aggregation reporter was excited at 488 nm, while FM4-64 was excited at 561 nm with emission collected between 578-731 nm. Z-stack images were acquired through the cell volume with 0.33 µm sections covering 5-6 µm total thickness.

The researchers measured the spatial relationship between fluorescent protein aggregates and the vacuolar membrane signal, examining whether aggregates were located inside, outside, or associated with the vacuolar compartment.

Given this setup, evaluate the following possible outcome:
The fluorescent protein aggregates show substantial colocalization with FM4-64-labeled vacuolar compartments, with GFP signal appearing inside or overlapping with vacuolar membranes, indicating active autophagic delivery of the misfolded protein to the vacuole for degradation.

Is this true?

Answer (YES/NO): NO